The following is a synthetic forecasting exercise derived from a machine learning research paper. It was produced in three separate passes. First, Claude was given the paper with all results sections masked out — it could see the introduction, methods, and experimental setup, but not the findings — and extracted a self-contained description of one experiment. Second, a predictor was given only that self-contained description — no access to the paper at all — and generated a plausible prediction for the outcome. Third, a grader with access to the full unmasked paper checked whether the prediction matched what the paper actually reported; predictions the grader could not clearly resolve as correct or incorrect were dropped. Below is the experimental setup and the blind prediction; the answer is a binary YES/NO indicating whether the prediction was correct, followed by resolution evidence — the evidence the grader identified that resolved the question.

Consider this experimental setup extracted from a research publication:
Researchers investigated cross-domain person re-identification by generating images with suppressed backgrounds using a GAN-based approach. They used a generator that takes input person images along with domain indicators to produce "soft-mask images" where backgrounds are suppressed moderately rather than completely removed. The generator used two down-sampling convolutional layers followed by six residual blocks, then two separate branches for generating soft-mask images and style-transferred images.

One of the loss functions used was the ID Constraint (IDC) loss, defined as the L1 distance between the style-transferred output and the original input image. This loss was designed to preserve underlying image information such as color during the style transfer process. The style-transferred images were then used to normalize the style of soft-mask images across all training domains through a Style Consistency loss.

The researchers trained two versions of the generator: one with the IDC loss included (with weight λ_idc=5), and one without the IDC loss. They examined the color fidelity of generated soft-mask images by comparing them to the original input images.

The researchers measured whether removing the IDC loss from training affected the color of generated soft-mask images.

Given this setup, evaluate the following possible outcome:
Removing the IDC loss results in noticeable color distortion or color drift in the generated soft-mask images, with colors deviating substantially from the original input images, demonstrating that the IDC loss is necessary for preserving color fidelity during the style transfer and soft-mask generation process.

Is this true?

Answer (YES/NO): YES